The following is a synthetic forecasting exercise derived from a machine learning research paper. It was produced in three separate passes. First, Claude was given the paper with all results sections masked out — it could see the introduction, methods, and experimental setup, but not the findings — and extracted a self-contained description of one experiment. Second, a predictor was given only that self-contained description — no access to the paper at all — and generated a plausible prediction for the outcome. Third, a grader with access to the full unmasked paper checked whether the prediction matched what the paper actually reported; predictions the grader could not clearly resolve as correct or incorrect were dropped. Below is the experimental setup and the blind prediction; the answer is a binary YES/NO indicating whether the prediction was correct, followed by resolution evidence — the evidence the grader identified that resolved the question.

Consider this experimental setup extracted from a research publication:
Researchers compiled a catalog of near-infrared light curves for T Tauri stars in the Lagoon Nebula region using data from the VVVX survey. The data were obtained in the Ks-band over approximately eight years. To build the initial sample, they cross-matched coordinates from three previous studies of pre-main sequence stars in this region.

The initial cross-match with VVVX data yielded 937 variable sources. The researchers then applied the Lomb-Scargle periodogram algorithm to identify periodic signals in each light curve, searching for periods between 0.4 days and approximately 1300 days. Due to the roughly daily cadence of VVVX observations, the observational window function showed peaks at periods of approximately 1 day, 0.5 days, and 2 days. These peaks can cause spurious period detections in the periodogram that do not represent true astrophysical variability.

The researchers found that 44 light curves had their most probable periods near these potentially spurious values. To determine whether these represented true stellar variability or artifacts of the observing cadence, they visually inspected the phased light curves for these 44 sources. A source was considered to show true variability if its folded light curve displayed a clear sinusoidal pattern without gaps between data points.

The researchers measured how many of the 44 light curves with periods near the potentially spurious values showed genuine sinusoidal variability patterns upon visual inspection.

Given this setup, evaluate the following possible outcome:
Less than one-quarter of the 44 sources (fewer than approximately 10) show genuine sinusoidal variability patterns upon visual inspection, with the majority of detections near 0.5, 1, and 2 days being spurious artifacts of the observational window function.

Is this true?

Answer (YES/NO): YES